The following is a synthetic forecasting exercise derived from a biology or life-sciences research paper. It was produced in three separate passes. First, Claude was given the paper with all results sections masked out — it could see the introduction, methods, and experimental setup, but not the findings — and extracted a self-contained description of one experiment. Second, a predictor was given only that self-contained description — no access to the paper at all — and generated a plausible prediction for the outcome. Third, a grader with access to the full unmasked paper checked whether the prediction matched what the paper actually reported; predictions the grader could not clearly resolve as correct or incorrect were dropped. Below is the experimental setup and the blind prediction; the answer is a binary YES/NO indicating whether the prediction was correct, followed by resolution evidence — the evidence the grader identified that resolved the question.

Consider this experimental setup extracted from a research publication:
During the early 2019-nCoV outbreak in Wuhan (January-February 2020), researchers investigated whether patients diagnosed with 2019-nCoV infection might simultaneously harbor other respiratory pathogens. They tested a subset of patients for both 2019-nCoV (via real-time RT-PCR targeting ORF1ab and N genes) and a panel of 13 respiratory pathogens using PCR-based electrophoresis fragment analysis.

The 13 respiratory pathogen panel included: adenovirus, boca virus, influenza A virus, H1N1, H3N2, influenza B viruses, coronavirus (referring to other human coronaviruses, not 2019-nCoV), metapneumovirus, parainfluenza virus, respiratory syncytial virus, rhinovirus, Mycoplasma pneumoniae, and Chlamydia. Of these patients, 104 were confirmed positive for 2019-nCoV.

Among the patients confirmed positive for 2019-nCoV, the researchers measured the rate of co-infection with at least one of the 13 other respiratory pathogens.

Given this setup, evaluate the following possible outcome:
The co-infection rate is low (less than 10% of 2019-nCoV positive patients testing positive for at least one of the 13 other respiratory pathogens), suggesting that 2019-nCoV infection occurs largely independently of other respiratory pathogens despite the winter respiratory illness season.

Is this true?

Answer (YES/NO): YES